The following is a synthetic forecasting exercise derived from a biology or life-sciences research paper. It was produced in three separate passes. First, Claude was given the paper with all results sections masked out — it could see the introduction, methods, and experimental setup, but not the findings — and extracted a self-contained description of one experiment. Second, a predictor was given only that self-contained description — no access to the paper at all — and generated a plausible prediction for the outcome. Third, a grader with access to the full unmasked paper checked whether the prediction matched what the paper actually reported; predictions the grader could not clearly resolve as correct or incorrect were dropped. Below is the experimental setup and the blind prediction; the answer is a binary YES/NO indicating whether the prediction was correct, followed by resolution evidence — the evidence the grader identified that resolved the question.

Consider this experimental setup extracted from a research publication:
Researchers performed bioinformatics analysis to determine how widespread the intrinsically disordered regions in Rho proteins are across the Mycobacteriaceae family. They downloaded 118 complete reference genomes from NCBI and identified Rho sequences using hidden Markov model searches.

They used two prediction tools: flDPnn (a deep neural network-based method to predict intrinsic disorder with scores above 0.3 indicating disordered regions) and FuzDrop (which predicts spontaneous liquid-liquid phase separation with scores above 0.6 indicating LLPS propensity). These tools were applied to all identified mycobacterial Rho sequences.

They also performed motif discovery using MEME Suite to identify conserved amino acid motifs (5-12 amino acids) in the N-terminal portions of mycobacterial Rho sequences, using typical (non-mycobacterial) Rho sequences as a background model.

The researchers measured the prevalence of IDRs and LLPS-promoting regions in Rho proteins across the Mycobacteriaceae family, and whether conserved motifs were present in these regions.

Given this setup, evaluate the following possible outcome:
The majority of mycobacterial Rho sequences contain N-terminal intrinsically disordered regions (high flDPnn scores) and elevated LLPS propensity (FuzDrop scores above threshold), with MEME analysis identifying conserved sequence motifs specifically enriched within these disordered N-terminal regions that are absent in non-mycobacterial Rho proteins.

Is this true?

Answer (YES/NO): YES